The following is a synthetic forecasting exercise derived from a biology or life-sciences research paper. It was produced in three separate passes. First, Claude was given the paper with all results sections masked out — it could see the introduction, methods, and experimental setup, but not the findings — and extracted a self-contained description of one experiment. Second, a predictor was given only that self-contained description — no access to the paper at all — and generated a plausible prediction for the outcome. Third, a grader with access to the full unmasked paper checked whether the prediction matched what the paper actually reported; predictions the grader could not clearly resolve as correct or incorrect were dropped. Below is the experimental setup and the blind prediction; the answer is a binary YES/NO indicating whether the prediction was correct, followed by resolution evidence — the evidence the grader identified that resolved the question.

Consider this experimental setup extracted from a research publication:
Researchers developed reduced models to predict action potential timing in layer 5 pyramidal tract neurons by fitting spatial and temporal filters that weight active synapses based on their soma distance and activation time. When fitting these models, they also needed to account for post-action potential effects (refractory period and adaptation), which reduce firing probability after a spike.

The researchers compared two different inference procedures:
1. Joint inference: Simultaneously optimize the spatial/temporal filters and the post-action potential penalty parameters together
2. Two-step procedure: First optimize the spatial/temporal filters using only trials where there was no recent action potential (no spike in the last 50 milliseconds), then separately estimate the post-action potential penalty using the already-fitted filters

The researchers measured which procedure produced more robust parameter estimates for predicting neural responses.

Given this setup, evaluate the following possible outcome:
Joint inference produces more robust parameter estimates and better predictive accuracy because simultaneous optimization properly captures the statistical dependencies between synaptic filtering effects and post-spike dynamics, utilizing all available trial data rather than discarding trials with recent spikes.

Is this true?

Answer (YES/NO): NO